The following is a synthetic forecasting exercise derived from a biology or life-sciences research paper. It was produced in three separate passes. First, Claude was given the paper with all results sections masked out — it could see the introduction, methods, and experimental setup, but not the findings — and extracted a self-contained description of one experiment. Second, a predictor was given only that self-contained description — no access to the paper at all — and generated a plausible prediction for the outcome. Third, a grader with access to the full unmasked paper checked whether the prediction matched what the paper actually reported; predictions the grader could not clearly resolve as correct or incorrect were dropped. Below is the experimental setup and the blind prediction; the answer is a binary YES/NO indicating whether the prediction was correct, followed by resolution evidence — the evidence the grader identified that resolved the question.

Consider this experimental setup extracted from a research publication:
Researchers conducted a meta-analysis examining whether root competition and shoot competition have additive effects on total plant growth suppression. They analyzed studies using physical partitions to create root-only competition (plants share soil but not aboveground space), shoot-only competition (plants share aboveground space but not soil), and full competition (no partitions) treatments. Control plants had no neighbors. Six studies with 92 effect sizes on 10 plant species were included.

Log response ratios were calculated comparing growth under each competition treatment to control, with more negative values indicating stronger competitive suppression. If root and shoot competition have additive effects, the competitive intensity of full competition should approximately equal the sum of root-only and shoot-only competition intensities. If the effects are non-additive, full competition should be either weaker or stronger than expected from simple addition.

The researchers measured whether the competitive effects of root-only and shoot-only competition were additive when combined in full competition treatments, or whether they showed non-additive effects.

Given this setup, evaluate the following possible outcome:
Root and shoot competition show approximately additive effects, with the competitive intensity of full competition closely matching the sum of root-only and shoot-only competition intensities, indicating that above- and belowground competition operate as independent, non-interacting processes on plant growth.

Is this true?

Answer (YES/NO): NO